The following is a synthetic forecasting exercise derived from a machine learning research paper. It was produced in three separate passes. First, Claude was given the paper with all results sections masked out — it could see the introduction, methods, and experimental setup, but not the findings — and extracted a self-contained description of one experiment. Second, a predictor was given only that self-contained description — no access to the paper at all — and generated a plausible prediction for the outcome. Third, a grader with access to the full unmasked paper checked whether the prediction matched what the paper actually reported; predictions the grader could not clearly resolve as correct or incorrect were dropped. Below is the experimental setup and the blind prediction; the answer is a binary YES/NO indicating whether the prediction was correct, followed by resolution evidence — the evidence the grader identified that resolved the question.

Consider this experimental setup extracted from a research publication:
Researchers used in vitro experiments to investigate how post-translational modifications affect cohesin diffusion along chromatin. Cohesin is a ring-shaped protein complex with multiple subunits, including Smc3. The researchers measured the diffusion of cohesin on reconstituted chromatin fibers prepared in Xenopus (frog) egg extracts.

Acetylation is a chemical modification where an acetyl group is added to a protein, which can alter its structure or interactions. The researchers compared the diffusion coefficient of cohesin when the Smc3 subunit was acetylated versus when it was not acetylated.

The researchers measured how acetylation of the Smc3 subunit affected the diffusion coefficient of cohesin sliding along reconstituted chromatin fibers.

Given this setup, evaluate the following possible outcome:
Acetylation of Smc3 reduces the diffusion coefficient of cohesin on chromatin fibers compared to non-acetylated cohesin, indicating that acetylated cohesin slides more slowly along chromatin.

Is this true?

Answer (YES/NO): NO